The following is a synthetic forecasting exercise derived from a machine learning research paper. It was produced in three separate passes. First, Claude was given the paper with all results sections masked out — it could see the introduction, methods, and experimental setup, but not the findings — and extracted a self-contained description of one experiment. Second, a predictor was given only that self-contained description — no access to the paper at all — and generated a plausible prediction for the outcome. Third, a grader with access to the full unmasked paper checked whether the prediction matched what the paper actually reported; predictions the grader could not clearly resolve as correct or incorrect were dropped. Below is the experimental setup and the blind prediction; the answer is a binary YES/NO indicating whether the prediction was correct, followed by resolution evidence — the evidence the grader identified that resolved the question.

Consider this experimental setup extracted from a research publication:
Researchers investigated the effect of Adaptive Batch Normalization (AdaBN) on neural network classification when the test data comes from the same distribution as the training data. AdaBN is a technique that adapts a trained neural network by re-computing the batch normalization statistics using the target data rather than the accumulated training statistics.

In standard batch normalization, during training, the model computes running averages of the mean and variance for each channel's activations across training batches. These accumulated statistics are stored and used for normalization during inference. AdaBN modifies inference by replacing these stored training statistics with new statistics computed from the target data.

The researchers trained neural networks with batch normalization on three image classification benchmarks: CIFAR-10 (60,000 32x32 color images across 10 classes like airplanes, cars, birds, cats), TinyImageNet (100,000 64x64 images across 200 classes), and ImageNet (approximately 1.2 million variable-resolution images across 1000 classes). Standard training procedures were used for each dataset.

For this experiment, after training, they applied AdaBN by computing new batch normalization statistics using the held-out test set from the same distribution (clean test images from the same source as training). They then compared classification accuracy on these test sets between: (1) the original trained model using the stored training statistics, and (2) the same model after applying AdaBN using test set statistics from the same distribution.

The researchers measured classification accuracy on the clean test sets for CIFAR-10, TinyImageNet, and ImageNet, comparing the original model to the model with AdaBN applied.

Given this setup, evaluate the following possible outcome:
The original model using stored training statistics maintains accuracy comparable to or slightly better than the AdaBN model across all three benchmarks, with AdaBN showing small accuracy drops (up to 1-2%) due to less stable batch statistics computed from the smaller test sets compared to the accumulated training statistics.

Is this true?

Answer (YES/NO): NO